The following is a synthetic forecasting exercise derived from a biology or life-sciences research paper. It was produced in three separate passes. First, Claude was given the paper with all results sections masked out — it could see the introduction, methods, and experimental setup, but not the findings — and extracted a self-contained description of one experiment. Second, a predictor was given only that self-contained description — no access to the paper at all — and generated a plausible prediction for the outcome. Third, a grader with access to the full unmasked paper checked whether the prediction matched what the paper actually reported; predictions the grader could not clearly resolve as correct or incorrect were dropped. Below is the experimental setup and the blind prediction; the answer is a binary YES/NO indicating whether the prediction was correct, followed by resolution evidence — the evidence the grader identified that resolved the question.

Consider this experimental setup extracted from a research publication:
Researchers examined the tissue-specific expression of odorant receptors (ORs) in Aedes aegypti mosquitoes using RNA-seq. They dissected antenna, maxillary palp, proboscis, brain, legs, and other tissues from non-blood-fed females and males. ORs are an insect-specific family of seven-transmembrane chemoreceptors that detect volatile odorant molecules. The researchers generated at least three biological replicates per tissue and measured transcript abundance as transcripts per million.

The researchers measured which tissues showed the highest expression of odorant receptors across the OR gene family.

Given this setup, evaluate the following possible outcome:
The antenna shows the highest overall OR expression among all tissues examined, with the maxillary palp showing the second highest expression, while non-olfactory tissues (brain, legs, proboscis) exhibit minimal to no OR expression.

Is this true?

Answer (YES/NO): NO